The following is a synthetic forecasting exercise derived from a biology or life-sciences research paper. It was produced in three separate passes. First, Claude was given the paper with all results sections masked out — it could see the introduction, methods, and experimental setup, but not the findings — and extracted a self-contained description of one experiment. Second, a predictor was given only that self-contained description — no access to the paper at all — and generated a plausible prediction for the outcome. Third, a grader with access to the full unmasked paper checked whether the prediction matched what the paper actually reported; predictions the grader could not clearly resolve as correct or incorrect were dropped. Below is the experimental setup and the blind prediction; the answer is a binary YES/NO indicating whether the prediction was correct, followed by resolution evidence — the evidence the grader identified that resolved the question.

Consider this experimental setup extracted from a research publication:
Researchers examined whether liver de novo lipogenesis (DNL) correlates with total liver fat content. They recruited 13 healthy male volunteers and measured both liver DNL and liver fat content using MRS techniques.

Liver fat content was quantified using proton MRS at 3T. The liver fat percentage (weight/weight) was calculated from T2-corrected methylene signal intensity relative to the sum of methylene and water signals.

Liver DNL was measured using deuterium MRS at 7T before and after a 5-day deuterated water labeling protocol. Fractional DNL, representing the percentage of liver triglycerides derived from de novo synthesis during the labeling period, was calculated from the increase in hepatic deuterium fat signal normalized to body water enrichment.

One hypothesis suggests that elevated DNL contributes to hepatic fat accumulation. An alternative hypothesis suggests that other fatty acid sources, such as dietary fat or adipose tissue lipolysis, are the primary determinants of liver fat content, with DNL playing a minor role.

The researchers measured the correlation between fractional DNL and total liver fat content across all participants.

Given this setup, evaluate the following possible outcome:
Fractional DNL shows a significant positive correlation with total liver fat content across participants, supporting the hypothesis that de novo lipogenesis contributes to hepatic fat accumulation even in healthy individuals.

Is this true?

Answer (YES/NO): YES